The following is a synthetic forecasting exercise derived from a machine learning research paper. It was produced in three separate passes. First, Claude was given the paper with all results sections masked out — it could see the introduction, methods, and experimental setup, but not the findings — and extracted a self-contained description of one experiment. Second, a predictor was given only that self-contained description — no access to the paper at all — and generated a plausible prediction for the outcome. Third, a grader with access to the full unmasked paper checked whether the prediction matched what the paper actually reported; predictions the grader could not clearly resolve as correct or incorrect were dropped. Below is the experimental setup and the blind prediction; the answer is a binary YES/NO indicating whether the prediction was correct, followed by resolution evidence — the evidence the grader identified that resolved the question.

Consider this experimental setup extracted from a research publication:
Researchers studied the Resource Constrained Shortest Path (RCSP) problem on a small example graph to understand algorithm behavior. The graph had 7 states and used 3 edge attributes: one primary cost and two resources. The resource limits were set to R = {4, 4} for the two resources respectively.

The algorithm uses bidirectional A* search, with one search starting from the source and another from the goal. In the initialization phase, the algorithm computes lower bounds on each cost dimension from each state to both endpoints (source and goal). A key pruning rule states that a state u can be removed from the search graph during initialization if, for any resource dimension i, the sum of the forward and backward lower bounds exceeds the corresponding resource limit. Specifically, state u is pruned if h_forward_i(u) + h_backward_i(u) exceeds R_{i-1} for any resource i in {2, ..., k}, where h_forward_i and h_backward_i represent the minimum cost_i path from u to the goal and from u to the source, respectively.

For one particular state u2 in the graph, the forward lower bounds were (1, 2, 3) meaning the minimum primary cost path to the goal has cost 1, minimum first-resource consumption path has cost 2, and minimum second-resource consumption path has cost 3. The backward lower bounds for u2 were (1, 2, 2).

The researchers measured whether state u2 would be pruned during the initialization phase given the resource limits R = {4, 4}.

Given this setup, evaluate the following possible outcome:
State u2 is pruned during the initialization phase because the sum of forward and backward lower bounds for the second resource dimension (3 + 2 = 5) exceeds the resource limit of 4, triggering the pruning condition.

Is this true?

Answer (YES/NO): YES